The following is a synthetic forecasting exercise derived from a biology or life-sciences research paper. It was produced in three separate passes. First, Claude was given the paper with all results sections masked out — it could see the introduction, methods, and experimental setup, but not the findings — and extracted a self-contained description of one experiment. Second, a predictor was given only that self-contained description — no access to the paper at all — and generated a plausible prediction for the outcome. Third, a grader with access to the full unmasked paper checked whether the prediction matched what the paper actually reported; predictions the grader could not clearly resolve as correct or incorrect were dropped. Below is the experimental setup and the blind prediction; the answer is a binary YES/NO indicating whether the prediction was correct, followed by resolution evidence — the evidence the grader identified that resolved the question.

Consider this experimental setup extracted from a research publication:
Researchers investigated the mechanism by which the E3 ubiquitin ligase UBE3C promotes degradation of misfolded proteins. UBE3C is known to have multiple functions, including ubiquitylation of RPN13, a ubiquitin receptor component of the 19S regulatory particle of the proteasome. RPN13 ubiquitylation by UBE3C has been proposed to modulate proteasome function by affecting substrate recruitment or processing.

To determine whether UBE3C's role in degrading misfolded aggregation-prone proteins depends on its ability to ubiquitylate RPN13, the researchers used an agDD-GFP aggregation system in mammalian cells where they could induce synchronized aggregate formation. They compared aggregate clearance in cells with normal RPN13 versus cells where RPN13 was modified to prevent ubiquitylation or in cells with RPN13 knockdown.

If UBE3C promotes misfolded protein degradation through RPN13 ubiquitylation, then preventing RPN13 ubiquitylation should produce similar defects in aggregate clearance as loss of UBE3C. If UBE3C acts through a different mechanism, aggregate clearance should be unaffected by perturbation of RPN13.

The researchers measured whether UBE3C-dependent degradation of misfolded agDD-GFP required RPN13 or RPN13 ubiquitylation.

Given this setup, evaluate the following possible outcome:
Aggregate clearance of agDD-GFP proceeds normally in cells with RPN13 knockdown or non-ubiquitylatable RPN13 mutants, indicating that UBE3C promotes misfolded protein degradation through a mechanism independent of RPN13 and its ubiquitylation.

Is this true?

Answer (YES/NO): YES